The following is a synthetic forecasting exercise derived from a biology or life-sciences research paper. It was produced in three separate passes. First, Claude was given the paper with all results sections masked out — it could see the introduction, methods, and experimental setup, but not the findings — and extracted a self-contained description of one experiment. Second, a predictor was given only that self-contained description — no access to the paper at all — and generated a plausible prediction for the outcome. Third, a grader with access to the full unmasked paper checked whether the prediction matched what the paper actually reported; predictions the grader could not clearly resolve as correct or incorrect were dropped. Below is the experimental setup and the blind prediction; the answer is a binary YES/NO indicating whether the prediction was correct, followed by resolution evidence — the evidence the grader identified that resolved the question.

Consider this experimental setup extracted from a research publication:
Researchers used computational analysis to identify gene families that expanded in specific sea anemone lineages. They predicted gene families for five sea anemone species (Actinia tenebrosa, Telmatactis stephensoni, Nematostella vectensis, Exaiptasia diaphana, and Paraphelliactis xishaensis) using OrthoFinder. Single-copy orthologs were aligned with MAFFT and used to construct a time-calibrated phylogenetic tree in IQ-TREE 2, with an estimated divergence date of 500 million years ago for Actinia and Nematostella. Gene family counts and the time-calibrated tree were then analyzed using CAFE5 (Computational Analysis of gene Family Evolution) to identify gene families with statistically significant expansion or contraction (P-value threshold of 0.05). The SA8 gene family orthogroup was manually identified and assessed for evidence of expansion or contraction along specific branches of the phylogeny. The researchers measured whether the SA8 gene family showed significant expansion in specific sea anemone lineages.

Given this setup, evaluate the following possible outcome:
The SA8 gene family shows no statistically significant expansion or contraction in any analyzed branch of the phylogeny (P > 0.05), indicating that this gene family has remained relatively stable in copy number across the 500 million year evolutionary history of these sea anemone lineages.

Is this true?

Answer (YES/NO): NO